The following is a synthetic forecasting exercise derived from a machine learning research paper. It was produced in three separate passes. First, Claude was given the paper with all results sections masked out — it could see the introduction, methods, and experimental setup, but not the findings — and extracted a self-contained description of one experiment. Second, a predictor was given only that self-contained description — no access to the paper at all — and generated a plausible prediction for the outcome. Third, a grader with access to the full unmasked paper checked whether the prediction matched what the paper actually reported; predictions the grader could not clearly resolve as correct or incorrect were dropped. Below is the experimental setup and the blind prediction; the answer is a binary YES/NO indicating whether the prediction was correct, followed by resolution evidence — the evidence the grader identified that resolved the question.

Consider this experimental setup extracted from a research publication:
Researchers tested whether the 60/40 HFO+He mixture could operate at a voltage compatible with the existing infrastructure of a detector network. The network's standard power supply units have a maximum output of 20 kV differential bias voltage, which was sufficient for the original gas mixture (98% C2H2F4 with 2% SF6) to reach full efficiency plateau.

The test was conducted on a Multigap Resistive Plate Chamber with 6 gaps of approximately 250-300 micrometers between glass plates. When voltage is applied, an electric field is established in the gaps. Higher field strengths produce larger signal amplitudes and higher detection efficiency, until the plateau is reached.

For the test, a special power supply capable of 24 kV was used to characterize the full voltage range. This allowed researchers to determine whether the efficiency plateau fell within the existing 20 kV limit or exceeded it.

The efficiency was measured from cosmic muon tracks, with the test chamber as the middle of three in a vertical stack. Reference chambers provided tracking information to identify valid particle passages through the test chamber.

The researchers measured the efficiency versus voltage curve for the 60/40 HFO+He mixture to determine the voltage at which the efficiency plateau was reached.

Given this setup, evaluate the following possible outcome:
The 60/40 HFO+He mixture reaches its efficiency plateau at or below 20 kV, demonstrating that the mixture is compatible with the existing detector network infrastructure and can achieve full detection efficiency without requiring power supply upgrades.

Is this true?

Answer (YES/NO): YES